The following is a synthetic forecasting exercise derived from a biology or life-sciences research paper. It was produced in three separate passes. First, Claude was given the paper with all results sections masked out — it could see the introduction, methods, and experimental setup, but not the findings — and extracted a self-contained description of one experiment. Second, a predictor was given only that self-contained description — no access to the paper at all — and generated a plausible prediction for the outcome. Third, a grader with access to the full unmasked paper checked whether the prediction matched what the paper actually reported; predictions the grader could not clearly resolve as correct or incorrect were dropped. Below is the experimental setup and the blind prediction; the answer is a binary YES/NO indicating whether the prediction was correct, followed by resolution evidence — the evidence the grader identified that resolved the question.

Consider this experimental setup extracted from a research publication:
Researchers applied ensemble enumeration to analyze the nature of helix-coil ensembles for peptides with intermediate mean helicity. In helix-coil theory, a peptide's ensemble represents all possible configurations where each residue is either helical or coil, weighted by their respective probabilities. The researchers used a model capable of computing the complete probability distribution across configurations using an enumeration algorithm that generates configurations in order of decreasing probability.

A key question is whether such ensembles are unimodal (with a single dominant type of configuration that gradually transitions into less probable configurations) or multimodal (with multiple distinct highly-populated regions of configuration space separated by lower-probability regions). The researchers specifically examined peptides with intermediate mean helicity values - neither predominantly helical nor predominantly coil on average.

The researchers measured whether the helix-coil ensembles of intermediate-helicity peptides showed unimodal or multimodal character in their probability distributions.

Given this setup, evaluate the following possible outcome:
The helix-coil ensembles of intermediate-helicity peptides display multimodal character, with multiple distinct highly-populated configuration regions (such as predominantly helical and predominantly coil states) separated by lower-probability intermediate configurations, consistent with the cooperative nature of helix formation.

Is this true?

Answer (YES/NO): YES